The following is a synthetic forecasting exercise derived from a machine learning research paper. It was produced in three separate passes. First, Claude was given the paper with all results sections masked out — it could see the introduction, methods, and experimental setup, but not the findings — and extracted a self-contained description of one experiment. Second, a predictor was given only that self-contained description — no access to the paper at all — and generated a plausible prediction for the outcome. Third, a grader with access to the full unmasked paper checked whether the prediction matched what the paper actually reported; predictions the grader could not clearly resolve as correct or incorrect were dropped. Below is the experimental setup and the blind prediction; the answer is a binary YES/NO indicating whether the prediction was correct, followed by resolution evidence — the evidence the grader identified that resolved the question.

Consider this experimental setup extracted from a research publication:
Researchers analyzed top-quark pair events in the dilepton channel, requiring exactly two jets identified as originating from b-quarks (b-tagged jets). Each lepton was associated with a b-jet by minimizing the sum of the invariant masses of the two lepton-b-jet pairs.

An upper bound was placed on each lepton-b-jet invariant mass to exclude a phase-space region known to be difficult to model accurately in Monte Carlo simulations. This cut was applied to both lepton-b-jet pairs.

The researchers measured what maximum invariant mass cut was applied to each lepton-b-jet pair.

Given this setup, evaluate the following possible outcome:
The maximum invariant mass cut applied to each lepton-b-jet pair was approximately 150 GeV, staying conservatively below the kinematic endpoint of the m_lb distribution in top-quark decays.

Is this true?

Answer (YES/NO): NO